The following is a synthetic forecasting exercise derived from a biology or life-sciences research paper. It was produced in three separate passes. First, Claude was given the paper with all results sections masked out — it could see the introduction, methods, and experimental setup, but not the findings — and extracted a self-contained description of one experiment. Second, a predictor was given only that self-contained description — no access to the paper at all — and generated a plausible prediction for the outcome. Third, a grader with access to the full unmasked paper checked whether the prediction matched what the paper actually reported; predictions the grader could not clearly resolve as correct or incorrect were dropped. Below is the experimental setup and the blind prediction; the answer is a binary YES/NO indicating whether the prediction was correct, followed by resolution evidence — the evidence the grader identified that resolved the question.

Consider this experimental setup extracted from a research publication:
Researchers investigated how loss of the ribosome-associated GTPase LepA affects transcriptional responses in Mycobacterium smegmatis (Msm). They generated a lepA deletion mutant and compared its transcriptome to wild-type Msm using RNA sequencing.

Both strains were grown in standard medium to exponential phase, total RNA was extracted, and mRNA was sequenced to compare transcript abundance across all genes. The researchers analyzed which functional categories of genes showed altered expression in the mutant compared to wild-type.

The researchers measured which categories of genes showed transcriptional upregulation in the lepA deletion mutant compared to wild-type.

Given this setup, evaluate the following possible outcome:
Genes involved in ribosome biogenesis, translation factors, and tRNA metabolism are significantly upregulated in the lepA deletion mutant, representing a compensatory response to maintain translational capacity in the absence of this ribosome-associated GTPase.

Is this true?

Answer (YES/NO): NO